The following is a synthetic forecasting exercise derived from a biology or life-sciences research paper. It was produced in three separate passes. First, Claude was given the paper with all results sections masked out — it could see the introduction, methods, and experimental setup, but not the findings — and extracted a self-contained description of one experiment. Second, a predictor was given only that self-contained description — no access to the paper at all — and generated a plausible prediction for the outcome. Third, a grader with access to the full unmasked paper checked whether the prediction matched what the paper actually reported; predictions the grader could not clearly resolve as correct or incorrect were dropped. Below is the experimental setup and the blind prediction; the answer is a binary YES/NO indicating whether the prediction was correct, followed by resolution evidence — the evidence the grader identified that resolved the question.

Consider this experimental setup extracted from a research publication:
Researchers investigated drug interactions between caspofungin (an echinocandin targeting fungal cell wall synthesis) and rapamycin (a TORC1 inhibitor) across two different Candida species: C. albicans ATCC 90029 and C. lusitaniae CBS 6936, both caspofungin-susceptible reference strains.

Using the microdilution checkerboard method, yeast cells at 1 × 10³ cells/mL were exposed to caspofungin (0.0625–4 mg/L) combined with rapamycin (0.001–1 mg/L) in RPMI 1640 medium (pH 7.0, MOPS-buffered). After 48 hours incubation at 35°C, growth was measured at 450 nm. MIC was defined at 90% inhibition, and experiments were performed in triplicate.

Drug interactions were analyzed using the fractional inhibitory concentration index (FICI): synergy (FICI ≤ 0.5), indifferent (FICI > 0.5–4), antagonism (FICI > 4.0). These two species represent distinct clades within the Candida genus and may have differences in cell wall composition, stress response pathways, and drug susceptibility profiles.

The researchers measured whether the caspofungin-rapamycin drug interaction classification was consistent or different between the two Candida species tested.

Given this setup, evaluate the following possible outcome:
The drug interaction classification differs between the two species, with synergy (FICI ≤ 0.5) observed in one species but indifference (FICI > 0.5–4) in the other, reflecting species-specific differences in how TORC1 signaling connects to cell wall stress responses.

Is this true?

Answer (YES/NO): YES